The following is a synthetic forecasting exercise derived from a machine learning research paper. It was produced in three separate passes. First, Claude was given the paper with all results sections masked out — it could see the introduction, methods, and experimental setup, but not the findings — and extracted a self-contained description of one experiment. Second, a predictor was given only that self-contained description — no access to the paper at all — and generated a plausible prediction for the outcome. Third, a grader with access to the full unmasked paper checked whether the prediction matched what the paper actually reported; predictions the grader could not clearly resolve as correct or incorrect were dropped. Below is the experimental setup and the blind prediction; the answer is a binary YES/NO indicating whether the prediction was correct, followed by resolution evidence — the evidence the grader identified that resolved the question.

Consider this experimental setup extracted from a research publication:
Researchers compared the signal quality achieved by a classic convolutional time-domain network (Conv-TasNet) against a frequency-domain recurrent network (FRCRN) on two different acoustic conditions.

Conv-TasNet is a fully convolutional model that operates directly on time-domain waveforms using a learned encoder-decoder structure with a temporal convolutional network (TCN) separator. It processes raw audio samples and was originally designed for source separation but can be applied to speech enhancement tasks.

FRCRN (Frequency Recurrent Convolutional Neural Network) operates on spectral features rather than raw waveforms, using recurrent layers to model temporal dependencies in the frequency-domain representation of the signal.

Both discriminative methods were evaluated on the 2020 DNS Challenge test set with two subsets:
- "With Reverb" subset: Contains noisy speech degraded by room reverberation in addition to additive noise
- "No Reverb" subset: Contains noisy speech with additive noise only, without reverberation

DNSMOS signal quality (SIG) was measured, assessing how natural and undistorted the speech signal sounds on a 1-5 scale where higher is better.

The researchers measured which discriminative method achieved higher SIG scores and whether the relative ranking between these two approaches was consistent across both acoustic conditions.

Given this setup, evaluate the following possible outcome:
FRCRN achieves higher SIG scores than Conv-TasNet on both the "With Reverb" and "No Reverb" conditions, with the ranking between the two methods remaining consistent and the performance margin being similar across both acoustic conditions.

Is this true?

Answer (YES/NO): YES